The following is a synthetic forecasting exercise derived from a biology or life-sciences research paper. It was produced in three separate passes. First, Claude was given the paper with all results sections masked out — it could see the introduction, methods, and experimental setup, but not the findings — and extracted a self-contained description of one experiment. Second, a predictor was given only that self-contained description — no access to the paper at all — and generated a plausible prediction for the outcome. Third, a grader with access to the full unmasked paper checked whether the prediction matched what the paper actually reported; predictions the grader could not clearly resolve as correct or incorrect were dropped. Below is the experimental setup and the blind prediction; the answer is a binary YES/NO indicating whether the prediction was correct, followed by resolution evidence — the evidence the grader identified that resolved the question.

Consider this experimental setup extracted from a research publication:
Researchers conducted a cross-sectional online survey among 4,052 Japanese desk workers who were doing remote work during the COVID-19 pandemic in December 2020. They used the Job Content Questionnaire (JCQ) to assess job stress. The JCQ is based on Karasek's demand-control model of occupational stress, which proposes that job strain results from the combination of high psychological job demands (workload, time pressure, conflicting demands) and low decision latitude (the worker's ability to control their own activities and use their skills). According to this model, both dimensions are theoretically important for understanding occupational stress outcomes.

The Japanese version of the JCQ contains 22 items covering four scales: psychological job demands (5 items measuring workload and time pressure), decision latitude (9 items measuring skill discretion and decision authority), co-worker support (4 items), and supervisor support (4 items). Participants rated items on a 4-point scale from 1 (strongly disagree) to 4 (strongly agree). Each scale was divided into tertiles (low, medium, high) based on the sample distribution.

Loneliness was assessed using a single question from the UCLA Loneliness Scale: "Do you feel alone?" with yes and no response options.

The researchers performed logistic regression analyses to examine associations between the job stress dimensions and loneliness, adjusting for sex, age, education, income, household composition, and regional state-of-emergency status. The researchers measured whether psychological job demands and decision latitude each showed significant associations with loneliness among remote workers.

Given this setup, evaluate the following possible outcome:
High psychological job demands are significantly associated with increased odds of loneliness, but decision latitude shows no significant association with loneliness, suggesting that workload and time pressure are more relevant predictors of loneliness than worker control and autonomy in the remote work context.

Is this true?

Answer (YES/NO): YES